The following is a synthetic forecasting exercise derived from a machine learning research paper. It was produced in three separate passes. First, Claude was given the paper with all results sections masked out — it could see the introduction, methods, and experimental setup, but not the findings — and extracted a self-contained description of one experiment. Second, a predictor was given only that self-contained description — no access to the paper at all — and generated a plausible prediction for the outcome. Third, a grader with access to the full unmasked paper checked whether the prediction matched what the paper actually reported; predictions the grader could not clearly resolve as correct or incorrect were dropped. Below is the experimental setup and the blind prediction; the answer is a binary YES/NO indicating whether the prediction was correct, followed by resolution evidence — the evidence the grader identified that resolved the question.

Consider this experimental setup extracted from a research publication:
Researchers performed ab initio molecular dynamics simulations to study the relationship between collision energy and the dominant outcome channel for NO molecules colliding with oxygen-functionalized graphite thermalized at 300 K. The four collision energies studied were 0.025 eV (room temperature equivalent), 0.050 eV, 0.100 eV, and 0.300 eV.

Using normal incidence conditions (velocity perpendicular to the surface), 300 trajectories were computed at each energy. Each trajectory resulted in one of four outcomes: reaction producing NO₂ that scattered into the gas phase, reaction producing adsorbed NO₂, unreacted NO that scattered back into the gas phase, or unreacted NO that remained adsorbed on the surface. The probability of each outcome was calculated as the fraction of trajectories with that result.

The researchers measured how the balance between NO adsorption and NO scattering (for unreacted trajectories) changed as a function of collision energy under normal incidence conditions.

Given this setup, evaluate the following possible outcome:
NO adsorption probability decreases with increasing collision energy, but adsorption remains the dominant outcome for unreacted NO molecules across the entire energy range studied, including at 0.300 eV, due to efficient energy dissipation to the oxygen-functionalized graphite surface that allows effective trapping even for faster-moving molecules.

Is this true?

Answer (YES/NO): NO